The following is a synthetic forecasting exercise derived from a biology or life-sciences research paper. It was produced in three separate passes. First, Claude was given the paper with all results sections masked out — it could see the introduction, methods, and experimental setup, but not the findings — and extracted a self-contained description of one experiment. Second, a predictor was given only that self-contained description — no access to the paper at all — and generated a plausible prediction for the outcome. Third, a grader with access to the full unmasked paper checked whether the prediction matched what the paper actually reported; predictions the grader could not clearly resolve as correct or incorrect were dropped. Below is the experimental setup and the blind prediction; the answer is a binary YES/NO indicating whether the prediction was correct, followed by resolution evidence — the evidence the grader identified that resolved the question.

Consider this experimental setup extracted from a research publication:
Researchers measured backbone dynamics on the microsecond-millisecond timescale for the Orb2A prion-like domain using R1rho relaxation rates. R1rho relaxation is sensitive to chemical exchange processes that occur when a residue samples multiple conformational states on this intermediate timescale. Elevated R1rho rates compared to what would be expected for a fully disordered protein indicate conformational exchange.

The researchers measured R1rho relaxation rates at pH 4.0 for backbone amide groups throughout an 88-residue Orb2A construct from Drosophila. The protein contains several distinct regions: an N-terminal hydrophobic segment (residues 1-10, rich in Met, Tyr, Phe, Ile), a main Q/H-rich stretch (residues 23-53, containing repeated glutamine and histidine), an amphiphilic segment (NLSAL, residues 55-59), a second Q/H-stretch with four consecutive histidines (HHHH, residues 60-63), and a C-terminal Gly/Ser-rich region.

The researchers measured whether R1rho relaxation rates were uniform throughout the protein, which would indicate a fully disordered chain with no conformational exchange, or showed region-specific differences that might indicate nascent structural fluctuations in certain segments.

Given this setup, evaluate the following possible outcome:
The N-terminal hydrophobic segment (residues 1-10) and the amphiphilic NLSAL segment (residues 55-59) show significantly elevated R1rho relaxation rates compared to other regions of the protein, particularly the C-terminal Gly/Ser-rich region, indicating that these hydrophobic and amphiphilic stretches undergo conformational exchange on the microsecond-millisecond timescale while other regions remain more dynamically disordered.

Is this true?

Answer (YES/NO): NO